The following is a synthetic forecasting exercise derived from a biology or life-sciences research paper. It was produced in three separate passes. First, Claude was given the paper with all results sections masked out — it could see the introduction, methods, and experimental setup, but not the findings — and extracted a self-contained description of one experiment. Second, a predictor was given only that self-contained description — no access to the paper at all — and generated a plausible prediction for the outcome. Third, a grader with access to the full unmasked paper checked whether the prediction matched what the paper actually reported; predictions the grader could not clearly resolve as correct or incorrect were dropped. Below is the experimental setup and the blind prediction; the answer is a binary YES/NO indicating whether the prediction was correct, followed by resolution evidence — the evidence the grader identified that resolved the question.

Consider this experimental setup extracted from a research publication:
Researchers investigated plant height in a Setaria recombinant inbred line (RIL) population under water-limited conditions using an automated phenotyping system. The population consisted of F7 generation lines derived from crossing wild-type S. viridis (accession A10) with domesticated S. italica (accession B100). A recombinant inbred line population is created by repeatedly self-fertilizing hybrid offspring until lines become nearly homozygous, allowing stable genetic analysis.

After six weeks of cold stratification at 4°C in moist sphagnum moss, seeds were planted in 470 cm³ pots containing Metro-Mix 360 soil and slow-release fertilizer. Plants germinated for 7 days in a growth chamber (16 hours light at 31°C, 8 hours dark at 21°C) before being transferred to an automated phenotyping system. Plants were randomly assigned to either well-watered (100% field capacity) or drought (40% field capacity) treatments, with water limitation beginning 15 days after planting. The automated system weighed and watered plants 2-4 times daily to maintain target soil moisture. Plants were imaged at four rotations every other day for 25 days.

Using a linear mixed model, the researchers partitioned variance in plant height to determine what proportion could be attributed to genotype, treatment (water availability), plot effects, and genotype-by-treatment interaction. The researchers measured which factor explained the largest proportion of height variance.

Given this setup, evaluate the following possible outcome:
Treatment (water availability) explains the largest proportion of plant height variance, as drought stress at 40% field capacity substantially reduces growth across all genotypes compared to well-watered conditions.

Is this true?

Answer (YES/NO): NO